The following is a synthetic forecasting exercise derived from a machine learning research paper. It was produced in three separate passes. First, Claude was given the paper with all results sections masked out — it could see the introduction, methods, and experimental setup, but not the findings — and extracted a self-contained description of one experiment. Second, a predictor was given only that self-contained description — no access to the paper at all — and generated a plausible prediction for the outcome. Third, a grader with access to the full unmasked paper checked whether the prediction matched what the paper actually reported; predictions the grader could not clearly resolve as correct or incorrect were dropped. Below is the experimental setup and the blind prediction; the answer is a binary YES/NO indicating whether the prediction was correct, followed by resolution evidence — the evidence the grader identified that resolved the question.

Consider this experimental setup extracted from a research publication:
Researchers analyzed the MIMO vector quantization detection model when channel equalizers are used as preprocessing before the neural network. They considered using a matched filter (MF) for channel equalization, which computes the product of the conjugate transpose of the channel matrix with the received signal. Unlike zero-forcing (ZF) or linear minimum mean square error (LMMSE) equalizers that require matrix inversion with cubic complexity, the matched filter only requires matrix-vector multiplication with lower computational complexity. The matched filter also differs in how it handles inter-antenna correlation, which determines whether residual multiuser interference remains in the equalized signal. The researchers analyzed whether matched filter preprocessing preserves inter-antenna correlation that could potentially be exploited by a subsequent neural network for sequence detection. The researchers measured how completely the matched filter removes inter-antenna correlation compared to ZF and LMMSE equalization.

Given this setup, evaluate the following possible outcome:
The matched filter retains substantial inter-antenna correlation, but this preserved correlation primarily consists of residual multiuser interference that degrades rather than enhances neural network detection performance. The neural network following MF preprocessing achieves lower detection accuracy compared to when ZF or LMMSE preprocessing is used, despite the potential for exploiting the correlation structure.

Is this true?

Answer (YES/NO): NO